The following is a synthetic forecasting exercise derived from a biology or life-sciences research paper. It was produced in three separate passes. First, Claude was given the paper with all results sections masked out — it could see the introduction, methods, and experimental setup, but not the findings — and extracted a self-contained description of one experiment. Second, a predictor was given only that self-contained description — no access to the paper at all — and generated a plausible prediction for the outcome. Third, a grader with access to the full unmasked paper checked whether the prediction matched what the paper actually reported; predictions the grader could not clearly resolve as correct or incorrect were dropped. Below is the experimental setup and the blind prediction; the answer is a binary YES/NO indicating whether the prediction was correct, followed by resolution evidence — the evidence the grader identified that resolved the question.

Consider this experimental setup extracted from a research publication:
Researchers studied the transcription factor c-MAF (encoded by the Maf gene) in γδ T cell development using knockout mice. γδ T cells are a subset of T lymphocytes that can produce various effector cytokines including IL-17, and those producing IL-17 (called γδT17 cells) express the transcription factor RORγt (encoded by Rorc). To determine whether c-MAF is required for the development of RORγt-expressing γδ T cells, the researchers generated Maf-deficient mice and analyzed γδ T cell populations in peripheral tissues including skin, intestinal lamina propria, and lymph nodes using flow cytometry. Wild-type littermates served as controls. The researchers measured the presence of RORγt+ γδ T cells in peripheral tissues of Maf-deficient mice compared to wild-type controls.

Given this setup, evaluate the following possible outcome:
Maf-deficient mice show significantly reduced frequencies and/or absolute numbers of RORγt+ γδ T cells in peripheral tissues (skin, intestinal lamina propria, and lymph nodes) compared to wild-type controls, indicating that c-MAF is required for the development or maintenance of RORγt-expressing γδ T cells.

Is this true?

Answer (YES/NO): YES